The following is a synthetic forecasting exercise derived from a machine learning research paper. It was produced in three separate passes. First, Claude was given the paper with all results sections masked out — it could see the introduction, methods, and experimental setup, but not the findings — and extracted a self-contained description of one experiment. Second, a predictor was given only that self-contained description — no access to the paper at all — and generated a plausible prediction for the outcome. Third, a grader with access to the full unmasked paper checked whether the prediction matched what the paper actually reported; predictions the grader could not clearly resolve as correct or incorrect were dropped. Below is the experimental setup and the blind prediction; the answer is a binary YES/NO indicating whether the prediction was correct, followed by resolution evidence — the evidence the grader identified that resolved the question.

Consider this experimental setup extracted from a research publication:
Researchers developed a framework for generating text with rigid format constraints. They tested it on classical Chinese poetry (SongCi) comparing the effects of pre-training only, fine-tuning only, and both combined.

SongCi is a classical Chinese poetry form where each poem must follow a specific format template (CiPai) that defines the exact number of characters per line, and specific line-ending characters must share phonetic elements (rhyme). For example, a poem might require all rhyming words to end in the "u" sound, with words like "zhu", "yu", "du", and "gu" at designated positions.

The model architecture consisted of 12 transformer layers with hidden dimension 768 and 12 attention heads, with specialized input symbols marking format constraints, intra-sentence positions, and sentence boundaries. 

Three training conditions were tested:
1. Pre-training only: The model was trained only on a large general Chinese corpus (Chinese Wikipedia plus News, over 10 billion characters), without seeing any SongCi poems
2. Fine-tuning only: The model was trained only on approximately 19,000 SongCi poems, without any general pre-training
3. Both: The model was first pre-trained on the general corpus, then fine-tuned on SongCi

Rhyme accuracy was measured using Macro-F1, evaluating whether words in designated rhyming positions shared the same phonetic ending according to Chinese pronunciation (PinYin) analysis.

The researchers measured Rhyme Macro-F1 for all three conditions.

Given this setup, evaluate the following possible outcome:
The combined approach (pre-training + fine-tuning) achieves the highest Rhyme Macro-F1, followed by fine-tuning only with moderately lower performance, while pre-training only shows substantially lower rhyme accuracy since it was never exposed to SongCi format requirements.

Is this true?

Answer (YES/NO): NO